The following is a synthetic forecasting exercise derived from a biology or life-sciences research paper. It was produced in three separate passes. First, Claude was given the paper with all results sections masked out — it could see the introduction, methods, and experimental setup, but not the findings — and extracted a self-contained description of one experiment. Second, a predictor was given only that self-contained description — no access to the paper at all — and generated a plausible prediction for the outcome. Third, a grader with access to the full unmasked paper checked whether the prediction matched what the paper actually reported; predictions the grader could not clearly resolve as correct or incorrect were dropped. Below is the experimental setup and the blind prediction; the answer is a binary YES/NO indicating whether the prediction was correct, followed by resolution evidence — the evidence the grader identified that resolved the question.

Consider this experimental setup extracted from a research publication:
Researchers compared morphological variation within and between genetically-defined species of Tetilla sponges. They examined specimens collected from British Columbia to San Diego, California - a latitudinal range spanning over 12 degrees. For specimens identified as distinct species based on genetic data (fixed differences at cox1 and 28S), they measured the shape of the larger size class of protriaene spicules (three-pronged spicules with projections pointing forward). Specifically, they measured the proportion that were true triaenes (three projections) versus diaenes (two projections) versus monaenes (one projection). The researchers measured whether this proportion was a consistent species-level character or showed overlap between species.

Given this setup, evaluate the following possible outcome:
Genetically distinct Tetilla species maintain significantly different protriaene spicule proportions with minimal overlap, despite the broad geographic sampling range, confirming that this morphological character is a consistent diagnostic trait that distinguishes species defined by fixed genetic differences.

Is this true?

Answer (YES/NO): YES